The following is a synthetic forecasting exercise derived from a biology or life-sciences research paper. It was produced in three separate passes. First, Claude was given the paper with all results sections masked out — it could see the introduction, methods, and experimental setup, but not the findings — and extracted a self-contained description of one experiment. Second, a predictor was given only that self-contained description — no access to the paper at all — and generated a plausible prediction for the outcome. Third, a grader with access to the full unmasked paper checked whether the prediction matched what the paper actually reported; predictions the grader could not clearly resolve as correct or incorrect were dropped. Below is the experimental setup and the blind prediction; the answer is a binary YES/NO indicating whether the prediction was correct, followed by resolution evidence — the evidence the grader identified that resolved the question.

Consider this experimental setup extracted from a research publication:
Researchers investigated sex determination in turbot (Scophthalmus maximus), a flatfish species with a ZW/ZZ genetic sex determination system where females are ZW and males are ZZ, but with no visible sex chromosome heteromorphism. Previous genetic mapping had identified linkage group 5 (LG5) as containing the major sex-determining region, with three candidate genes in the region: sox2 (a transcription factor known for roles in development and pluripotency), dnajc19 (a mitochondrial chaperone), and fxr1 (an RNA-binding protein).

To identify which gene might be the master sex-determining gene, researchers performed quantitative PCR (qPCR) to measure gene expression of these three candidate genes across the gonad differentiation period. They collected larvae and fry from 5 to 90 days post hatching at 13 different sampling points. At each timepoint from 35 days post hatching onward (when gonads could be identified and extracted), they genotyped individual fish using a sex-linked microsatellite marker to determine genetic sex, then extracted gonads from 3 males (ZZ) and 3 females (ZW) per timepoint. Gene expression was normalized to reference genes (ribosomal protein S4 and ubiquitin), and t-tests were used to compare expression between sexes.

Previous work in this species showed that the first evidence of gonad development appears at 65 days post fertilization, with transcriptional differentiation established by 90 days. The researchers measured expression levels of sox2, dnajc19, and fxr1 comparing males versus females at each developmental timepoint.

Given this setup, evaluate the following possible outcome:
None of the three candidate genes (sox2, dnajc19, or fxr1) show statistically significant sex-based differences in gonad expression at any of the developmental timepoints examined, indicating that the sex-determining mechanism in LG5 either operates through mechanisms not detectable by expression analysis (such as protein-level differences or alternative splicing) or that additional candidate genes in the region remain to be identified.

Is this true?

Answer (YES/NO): NO